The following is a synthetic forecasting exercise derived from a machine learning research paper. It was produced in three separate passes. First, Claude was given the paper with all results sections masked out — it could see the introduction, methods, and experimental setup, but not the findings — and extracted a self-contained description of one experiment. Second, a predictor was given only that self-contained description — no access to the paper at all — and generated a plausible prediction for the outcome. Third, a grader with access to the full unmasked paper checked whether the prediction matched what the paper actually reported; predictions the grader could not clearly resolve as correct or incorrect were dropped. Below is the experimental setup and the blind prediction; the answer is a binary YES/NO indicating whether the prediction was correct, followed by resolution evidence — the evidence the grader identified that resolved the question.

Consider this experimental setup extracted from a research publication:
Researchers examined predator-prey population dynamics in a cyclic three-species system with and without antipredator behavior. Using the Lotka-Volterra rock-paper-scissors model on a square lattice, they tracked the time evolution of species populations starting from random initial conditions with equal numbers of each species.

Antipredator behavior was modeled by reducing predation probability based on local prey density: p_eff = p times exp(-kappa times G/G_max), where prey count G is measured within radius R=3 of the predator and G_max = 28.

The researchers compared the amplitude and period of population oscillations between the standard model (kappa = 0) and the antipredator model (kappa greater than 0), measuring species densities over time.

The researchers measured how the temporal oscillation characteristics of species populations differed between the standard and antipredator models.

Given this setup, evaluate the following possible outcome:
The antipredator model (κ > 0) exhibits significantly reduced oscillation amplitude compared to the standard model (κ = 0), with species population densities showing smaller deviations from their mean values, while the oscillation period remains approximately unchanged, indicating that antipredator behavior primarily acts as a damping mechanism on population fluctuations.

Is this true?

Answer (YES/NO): NO